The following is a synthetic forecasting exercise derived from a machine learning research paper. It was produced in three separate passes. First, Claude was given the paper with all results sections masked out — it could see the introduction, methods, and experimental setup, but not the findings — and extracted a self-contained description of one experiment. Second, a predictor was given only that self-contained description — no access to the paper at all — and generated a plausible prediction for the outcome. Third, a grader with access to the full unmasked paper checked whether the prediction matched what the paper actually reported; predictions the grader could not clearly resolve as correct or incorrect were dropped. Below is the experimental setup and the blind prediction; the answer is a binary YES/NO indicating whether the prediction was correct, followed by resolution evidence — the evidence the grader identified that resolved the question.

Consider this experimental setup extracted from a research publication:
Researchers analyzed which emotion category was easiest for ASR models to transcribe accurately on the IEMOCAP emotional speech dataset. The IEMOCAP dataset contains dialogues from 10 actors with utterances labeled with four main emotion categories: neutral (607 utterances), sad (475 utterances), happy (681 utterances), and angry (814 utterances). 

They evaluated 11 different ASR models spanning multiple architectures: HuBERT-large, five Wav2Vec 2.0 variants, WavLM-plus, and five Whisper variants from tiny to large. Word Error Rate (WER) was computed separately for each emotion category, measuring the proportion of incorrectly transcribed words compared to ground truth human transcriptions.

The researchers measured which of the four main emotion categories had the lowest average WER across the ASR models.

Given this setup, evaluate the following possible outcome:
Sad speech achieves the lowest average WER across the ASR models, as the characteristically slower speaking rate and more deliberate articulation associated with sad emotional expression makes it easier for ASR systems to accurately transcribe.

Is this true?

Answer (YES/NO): NO